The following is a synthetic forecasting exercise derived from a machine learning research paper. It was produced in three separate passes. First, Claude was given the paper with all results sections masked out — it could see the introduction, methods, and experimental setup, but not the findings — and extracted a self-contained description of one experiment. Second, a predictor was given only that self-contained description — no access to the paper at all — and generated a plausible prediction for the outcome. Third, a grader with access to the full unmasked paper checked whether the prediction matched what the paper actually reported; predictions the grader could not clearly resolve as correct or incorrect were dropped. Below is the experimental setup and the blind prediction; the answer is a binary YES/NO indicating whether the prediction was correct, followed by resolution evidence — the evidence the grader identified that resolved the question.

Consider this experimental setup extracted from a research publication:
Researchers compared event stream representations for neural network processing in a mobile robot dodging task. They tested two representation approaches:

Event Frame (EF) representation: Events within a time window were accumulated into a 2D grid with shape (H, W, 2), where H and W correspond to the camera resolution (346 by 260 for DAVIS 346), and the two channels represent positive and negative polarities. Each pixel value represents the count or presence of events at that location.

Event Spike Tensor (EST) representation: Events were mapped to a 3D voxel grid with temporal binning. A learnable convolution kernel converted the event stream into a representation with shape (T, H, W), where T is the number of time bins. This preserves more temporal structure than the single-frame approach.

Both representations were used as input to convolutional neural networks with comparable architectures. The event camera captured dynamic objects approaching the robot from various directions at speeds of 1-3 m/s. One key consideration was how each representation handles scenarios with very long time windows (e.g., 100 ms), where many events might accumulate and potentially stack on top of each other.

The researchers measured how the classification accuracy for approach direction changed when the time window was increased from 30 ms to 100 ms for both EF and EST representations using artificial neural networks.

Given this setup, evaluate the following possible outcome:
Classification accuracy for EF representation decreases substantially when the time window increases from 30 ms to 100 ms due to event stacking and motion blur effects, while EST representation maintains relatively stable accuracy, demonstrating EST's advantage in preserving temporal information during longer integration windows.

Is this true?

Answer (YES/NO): NO